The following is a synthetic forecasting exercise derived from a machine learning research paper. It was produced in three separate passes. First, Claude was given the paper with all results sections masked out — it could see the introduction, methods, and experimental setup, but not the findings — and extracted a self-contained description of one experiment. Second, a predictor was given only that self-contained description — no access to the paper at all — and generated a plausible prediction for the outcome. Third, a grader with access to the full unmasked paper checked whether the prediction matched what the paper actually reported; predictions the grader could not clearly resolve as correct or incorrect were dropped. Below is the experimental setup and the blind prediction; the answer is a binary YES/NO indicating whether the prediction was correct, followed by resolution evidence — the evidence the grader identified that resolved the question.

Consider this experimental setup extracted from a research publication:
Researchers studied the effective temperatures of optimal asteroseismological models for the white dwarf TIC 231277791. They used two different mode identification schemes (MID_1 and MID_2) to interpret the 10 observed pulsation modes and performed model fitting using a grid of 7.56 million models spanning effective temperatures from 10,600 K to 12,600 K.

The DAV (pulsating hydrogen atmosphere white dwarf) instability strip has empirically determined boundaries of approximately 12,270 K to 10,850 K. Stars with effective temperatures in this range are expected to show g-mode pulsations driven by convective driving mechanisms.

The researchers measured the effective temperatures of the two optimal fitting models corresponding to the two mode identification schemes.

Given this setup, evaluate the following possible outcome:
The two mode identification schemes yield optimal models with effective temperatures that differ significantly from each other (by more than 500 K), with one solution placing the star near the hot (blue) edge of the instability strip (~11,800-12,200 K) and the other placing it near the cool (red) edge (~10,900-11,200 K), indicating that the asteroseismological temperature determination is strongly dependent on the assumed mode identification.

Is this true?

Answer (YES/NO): NO